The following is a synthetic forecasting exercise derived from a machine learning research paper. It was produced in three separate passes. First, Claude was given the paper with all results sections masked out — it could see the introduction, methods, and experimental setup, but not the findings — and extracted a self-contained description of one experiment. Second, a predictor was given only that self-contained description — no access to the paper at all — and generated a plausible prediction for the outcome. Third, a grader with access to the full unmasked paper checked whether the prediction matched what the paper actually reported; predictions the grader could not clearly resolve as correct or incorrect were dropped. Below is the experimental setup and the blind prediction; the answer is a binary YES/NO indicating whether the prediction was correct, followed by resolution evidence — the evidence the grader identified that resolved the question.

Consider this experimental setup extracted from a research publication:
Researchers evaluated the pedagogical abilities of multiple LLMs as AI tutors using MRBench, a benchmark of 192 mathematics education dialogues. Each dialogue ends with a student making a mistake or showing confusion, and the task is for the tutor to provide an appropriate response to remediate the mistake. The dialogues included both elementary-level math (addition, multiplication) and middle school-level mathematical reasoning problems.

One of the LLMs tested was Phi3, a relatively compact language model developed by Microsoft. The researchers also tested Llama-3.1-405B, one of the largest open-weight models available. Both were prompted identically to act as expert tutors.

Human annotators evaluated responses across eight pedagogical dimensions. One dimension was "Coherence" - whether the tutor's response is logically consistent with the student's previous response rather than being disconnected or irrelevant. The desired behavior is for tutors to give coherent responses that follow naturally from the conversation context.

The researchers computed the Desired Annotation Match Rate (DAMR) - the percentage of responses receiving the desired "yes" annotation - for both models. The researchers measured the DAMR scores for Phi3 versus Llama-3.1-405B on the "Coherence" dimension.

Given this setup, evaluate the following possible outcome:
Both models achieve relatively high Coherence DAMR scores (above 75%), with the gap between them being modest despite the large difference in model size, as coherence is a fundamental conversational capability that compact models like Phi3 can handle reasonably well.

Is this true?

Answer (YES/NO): NO